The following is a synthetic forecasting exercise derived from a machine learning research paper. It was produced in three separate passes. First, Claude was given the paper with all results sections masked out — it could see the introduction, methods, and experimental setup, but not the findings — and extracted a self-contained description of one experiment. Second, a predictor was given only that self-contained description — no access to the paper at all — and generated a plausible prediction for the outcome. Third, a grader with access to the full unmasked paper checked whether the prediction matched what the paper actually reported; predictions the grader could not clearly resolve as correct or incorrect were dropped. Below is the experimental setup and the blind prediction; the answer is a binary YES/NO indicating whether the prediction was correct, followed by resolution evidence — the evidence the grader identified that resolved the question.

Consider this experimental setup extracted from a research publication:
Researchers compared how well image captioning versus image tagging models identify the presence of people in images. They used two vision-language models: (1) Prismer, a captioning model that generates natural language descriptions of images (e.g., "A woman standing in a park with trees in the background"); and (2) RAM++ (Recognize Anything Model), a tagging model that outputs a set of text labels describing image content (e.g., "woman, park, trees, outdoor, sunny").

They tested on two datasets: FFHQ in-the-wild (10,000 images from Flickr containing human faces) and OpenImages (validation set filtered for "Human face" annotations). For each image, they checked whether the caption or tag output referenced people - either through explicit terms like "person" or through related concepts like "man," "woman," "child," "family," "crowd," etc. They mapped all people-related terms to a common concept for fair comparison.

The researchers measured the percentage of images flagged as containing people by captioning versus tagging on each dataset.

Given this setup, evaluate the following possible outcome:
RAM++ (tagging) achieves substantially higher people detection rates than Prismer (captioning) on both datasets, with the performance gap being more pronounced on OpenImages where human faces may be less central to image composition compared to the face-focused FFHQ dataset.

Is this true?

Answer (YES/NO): NO